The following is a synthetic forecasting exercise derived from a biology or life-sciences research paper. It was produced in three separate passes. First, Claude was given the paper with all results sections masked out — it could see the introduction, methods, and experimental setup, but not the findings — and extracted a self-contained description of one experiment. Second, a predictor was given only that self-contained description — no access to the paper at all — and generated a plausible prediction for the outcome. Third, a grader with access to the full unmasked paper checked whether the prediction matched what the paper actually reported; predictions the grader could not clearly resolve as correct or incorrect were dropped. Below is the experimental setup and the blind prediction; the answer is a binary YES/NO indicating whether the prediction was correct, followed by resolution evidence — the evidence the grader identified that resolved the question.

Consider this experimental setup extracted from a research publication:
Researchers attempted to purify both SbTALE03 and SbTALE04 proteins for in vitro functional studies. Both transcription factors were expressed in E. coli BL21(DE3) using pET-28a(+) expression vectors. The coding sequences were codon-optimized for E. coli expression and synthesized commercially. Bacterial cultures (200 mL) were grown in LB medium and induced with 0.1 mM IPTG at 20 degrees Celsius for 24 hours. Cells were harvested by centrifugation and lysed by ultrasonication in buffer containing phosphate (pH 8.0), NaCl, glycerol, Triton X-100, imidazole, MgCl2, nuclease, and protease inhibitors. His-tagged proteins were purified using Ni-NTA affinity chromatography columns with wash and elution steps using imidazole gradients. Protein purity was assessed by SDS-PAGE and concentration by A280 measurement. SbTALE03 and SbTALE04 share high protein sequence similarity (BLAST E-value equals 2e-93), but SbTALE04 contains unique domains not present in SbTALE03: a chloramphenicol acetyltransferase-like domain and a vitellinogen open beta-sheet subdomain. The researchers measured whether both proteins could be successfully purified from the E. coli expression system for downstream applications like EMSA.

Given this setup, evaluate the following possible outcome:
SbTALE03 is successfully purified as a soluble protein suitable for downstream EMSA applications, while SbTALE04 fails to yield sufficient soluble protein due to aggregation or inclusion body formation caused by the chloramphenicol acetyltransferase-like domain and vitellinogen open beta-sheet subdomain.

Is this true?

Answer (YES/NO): YES